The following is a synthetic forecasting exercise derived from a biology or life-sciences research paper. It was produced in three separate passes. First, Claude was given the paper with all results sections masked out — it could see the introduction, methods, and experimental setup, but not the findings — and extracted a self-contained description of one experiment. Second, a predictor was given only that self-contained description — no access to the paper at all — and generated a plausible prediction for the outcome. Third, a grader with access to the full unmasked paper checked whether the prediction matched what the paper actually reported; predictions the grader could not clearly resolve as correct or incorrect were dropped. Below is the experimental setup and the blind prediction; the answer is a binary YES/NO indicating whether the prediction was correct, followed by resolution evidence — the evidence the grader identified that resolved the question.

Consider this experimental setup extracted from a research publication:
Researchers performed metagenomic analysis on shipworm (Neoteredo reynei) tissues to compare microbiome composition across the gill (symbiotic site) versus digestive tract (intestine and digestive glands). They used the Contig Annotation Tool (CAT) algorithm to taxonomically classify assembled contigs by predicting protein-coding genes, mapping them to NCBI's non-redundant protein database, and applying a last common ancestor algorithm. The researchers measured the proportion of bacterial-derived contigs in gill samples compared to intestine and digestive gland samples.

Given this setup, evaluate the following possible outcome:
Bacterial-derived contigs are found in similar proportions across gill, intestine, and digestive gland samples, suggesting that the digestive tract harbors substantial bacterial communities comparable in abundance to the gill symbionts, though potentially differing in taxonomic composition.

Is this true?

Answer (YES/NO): NO